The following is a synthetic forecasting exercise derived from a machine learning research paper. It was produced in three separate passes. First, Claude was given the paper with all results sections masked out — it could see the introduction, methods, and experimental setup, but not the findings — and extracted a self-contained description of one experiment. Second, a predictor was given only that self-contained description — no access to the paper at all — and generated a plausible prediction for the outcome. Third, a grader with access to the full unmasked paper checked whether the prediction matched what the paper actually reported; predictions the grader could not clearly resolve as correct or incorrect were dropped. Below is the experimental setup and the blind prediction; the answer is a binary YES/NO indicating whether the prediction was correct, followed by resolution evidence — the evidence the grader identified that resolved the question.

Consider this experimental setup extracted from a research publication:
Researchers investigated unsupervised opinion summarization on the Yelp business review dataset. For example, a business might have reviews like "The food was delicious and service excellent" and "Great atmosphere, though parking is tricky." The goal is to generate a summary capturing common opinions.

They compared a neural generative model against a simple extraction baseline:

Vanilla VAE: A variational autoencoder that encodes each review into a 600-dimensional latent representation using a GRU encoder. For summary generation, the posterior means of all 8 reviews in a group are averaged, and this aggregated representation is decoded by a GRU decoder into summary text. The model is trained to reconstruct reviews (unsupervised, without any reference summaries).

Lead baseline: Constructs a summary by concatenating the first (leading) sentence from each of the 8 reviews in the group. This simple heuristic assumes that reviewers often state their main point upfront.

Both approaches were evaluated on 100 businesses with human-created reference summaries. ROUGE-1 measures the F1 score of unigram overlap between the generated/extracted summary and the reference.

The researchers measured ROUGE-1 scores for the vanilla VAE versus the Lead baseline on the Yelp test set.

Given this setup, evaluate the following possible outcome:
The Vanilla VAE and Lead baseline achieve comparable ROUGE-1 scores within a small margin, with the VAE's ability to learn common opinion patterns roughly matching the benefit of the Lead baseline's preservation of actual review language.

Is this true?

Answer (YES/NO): YES